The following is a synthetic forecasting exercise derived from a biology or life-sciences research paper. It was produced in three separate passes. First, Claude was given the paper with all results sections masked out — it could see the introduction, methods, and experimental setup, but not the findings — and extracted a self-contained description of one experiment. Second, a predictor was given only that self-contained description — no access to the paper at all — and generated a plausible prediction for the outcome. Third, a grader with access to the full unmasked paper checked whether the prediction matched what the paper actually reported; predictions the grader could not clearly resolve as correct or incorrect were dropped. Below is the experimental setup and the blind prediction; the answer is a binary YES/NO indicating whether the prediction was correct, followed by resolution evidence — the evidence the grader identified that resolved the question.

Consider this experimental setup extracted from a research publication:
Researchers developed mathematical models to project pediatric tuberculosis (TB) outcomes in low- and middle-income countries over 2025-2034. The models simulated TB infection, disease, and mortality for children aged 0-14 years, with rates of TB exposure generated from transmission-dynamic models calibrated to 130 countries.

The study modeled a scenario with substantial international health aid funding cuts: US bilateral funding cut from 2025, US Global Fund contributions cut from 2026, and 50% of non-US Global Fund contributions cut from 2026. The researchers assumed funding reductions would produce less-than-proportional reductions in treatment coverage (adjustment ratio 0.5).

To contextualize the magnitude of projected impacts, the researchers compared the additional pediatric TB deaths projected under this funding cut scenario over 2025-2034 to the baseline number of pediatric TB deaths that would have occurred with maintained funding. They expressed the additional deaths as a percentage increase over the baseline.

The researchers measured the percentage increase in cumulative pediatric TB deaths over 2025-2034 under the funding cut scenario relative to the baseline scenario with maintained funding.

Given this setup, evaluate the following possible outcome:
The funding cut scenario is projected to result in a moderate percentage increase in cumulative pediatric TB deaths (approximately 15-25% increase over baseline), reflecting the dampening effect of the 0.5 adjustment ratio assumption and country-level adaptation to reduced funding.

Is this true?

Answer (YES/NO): NO